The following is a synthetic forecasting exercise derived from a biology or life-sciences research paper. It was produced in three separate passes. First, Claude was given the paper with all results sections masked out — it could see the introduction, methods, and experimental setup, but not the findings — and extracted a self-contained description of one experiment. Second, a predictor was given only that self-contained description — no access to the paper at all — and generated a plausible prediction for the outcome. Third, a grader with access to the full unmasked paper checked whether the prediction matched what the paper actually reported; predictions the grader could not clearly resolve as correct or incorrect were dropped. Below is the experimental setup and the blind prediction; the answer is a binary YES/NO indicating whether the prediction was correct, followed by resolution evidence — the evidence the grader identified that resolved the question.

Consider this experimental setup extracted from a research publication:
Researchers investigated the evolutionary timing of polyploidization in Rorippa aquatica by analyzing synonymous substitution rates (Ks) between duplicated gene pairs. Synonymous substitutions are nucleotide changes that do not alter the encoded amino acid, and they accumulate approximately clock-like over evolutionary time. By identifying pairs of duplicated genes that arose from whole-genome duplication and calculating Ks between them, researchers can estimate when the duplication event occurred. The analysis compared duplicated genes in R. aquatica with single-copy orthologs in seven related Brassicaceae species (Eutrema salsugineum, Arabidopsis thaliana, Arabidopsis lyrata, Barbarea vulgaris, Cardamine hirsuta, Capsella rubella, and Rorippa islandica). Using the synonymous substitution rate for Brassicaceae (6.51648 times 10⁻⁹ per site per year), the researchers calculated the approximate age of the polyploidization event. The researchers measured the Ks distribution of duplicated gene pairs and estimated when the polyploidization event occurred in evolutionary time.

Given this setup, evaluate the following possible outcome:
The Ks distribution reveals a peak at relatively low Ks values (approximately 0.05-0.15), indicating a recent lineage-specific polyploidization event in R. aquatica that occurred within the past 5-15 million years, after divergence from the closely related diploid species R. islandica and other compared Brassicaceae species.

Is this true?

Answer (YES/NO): NO